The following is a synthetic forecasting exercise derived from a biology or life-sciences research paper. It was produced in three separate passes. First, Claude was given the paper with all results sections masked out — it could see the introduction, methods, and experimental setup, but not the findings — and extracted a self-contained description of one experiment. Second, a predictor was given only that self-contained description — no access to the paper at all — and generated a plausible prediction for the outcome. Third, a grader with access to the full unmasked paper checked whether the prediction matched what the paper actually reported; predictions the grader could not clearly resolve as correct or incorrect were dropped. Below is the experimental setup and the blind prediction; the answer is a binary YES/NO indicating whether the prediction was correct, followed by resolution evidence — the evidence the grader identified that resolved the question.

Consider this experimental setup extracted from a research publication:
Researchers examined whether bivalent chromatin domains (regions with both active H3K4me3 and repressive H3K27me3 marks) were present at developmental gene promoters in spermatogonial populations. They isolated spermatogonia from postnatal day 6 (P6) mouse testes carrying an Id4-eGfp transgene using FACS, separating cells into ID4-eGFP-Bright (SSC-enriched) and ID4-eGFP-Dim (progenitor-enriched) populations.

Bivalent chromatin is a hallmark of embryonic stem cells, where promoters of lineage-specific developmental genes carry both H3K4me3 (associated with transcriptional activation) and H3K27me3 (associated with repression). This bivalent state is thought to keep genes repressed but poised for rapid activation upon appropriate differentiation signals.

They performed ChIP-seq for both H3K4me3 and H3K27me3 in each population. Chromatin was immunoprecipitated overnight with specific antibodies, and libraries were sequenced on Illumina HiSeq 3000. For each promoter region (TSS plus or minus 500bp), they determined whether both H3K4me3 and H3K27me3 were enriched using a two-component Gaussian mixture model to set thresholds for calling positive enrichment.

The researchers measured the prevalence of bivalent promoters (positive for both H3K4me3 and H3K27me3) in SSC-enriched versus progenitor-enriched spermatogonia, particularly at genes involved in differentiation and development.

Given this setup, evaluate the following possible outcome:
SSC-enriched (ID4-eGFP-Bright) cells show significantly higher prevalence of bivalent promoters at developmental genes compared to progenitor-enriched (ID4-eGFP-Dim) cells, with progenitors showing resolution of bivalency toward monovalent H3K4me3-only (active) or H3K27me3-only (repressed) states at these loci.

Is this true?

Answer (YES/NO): NO